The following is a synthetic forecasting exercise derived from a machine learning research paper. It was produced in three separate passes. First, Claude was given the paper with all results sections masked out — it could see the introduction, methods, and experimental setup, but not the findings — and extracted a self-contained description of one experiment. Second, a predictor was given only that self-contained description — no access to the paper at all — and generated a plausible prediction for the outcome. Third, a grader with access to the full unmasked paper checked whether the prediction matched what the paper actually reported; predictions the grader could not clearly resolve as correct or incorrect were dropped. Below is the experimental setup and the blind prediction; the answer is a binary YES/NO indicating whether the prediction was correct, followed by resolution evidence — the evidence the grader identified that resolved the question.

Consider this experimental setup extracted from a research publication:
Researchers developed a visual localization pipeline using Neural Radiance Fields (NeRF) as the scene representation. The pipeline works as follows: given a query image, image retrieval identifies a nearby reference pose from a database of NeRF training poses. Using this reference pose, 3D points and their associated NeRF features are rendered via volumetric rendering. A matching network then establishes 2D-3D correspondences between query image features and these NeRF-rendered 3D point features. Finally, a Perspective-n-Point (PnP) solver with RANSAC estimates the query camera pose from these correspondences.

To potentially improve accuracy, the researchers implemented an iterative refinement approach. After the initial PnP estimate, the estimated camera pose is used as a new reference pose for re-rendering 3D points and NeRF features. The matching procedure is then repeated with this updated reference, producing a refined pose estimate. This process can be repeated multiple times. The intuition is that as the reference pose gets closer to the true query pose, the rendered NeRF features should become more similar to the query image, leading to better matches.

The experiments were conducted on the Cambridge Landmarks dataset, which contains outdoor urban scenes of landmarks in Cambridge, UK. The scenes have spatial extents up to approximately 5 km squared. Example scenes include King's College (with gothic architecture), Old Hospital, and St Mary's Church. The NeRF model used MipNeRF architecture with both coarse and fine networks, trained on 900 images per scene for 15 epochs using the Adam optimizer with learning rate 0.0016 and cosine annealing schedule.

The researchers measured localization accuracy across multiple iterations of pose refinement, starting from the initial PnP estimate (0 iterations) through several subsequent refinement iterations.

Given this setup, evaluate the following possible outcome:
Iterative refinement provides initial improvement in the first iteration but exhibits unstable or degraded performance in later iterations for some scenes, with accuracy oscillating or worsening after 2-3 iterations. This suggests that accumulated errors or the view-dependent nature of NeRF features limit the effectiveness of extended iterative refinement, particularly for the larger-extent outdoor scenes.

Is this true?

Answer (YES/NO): NO